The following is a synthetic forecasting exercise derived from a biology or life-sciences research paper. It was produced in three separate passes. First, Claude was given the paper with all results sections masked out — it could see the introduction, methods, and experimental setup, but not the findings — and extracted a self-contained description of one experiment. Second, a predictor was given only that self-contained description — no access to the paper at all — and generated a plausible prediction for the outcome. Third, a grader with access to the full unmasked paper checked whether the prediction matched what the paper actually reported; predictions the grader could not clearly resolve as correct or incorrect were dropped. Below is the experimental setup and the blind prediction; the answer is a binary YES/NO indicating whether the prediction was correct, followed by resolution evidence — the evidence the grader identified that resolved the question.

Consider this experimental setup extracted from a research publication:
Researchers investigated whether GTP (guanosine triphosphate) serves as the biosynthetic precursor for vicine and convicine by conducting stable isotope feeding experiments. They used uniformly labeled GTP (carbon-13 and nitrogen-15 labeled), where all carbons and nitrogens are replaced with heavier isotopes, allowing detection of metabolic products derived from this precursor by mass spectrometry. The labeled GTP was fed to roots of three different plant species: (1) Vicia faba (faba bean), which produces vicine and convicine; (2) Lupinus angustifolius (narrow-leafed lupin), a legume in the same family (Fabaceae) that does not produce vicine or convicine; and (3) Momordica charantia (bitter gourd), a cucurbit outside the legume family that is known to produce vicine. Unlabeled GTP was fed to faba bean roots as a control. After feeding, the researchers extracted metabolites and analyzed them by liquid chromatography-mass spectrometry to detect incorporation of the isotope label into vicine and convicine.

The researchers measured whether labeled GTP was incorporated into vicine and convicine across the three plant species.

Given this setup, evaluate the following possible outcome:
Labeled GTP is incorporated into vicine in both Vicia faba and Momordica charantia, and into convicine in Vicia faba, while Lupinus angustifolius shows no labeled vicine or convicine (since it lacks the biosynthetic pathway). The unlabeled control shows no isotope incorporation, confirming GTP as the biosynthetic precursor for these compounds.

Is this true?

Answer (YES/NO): YES